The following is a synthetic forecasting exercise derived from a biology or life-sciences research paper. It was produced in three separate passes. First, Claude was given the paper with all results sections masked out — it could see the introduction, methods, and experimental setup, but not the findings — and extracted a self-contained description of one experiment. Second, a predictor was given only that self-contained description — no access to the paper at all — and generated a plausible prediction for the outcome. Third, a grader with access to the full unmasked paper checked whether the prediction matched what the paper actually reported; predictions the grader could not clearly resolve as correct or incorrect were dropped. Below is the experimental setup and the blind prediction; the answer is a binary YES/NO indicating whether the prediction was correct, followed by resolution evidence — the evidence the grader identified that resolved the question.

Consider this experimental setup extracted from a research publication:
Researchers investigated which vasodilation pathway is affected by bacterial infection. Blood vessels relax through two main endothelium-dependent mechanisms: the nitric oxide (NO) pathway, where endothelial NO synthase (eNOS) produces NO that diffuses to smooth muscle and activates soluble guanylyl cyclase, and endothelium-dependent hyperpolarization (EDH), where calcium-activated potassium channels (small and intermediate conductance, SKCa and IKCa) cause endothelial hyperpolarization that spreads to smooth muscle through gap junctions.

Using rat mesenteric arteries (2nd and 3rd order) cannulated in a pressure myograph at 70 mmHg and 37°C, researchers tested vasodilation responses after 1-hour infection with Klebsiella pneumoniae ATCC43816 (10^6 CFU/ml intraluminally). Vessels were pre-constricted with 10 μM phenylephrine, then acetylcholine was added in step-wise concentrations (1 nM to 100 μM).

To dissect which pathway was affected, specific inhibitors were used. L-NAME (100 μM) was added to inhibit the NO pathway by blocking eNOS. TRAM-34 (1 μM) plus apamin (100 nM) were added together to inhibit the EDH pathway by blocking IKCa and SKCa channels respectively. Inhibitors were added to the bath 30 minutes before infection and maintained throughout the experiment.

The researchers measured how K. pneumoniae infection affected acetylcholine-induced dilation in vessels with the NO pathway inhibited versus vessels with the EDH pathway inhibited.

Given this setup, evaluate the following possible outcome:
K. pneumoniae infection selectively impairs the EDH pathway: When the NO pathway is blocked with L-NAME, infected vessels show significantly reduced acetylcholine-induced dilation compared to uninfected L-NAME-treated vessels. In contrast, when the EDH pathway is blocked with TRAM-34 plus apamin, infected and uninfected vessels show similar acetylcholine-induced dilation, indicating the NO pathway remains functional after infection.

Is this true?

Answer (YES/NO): NO